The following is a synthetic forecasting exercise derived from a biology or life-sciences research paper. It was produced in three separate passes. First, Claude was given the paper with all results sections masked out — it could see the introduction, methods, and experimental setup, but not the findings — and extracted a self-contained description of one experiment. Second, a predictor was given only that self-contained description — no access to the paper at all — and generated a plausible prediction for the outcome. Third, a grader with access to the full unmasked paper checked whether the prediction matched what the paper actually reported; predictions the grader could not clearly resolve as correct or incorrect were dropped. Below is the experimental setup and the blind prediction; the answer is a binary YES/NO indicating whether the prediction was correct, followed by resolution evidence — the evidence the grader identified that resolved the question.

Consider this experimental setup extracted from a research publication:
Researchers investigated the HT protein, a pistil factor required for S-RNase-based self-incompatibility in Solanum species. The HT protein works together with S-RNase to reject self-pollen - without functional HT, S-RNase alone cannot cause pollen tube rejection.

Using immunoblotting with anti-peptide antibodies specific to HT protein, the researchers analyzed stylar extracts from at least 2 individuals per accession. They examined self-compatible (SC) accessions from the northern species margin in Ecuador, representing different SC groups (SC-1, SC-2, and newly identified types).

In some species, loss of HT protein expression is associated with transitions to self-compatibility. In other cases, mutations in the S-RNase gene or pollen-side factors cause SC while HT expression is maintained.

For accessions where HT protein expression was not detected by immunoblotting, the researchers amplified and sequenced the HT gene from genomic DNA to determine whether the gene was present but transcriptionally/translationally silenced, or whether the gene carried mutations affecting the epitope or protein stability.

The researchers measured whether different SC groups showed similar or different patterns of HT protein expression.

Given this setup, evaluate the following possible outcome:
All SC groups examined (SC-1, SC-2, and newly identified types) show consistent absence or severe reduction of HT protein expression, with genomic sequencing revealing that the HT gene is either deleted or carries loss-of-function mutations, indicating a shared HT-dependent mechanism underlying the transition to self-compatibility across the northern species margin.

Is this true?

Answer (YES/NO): NO